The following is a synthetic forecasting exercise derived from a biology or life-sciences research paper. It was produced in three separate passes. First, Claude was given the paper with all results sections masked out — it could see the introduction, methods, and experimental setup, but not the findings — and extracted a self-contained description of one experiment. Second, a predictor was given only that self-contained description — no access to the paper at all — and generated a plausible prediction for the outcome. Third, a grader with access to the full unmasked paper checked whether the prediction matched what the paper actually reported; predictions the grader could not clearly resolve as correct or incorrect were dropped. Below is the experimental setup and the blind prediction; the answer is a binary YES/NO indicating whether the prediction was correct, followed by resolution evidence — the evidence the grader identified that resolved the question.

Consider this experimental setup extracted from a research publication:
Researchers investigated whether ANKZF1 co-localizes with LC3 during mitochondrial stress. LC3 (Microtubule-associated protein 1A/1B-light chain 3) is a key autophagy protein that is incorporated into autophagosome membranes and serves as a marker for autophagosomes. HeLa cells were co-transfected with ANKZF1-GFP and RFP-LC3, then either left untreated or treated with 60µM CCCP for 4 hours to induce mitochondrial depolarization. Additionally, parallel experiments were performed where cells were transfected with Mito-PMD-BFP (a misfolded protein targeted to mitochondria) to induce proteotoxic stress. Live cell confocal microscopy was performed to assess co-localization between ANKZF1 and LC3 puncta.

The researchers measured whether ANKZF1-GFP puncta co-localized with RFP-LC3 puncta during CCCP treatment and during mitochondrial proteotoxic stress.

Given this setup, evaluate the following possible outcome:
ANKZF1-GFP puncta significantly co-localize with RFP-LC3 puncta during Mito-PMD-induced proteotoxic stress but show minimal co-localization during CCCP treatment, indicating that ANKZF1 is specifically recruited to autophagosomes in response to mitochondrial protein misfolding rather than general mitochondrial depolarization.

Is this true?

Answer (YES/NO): NO